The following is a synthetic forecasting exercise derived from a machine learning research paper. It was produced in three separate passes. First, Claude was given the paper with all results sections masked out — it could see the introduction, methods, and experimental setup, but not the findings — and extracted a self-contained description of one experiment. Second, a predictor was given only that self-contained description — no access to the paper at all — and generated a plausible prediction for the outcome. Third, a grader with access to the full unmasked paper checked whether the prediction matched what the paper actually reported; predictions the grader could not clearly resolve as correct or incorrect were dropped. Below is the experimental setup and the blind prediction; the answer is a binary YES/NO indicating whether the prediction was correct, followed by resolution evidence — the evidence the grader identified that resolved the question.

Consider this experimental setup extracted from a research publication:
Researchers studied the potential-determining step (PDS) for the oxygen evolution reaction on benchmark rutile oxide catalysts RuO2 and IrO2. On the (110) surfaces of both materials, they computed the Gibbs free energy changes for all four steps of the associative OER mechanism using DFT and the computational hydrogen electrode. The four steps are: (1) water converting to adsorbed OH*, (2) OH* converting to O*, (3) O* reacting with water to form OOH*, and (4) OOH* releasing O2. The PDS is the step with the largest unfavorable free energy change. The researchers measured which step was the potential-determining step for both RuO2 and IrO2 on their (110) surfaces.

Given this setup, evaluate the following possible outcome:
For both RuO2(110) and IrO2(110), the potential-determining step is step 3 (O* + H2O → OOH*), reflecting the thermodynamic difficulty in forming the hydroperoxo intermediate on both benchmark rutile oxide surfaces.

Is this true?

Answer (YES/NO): YES